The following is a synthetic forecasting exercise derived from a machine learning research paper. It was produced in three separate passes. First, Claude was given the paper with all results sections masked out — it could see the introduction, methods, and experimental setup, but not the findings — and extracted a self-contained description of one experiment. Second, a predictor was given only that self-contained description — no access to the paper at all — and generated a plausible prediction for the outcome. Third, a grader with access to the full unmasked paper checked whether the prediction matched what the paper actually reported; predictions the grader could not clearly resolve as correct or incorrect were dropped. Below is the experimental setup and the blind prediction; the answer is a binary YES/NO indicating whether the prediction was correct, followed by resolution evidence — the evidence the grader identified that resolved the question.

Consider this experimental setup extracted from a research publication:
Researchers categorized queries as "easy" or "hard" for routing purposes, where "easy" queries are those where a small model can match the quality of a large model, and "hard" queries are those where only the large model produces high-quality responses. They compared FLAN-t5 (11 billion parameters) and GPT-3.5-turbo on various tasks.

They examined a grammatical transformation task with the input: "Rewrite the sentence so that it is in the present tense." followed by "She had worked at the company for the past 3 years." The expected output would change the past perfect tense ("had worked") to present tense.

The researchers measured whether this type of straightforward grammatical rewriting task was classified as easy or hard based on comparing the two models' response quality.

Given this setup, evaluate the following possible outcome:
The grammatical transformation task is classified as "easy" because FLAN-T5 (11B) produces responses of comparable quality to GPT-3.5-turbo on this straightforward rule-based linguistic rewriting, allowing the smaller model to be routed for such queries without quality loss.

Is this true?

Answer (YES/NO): YES